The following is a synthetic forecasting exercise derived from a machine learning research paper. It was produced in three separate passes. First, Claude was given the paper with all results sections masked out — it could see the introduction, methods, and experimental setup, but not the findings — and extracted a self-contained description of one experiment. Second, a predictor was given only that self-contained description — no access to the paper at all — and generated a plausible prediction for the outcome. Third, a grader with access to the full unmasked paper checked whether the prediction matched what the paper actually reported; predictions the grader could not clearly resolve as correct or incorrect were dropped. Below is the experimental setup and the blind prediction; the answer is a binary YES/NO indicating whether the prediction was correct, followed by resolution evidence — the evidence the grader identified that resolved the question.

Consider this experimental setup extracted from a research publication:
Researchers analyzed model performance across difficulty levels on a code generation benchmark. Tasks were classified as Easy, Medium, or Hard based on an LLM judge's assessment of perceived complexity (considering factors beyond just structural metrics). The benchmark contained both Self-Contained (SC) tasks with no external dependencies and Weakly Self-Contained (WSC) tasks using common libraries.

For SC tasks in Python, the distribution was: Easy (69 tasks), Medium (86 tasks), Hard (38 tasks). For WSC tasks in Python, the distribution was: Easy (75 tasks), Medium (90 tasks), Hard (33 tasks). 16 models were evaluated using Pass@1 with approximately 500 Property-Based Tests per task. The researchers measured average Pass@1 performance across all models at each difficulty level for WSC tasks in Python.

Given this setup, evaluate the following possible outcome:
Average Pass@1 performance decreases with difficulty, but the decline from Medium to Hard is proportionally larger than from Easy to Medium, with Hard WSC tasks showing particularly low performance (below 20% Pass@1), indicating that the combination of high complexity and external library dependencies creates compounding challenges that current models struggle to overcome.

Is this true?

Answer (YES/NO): YES